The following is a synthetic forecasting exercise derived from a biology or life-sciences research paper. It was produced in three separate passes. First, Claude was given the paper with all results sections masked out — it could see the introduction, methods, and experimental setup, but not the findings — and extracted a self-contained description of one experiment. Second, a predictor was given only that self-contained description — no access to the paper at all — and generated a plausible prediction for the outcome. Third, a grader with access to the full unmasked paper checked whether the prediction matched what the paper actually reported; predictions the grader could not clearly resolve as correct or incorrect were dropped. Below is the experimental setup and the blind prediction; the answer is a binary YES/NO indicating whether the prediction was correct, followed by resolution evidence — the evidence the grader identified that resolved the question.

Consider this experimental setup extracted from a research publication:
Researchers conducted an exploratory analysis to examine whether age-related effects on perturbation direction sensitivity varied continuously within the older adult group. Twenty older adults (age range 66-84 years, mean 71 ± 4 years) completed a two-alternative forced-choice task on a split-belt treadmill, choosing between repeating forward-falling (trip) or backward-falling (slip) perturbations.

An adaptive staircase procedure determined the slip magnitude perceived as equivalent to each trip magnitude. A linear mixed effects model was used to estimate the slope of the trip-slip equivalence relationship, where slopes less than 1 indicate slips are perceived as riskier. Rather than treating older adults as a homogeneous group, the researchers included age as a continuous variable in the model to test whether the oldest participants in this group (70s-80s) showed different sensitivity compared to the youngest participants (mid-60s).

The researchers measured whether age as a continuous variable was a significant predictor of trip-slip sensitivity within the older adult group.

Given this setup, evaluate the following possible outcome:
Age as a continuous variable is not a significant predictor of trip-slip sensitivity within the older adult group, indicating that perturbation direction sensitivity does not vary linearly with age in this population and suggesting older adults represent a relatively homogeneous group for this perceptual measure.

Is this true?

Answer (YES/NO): YES